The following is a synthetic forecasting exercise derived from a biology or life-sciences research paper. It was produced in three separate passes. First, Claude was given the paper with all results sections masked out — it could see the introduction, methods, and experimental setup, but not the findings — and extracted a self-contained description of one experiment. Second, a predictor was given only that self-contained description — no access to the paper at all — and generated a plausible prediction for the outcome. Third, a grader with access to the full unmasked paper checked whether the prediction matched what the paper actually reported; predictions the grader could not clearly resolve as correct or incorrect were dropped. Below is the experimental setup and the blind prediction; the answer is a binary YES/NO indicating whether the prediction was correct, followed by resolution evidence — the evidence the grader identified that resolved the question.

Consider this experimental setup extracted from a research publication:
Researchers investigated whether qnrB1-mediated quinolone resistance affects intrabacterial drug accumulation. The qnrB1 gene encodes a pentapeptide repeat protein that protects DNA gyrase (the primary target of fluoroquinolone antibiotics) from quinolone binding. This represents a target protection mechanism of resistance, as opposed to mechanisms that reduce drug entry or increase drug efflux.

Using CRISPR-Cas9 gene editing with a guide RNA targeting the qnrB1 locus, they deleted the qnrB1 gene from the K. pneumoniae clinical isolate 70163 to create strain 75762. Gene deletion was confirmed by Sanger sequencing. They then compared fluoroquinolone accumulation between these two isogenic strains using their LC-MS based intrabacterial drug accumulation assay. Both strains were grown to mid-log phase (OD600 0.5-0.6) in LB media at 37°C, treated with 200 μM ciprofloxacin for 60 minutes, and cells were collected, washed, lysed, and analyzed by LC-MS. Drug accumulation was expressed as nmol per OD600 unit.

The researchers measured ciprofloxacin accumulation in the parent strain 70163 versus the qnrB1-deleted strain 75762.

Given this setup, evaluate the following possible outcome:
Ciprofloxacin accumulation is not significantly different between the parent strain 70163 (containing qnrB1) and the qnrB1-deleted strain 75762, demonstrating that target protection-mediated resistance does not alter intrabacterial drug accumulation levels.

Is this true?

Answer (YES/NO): YES